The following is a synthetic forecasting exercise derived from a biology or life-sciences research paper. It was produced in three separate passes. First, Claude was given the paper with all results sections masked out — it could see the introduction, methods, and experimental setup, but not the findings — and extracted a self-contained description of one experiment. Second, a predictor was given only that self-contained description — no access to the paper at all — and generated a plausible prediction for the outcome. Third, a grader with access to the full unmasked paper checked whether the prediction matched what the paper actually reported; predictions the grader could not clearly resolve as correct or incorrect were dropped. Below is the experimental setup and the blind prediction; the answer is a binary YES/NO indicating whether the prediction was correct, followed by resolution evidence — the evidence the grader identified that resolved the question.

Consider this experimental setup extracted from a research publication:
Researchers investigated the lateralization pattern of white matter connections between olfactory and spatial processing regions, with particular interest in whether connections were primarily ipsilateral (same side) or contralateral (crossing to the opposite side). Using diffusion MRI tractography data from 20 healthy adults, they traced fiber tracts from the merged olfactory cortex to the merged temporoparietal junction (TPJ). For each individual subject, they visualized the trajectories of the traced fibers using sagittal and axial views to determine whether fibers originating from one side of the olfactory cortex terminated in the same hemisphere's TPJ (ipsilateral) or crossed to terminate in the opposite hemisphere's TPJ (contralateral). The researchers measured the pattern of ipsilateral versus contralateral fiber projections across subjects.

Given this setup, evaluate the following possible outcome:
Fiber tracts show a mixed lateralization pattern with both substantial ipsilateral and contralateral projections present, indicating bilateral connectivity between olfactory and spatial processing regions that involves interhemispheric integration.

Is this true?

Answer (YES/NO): NO